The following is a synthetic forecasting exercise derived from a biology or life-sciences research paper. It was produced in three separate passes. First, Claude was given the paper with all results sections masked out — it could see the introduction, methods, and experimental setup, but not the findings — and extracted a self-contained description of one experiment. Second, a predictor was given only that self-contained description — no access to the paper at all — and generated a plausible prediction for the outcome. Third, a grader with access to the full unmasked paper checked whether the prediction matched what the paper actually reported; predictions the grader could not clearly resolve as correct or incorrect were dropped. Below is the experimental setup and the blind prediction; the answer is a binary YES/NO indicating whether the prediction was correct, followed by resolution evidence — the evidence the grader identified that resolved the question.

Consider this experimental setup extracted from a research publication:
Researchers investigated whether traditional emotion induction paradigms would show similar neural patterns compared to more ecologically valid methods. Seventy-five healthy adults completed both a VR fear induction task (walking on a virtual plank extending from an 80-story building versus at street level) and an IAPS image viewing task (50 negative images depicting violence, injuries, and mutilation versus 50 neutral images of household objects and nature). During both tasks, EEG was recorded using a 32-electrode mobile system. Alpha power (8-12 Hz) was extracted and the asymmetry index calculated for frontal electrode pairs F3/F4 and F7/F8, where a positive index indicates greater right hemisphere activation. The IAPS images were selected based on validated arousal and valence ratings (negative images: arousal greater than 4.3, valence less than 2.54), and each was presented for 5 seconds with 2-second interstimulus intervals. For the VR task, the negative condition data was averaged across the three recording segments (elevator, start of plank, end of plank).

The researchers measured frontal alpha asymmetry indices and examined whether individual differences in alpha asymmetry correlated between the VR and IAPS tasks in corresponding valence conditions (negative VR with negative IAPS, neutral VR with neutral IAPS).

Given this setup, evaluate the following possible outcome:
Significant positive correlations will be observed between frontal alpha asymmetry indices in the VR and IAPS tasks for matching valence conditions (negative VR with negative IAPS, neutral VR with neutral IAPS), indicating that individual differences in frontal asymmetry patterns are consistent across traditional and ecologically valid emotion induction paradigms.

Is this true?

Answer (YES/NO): NO